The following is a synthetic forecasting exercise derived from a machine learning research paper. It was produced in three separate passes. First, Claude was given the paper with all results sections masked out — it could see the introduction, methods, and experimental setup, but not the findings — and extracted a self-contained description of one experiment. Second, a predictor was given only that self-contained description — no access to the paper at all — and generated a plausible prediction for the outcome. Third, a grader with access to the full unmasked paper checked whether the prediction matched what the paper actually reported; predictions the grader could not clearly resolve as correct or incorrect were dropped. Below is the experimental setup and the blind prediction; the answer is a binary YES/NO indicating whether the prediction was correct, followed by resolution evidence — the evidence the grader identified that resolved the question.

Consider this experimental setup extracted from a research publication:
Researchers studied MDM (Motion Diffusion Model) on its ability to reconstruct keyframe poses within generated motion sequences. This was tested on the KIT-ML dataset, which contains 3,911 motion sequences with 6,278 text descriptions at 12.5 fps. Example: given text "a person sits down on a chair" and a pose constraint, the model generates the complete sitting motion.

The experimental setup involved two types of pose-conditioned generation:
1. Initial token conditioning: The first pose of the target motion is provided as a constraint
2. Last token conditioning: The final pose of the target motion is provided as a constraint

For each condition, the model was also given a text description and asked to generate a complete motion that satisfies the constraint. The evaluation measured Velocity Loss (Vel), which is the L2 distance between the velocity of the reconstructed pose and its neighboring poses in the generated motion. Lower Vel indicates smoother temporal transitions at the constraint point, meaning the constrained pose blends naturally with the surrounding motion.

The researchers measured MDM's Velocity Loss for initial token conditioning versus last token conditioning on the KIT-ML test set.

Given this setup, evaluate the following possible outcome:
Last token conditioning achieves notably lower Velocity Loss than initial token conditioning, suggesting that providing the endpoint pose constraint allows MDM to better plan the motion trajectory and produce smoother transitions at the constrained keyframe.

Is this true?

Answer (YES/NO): NO